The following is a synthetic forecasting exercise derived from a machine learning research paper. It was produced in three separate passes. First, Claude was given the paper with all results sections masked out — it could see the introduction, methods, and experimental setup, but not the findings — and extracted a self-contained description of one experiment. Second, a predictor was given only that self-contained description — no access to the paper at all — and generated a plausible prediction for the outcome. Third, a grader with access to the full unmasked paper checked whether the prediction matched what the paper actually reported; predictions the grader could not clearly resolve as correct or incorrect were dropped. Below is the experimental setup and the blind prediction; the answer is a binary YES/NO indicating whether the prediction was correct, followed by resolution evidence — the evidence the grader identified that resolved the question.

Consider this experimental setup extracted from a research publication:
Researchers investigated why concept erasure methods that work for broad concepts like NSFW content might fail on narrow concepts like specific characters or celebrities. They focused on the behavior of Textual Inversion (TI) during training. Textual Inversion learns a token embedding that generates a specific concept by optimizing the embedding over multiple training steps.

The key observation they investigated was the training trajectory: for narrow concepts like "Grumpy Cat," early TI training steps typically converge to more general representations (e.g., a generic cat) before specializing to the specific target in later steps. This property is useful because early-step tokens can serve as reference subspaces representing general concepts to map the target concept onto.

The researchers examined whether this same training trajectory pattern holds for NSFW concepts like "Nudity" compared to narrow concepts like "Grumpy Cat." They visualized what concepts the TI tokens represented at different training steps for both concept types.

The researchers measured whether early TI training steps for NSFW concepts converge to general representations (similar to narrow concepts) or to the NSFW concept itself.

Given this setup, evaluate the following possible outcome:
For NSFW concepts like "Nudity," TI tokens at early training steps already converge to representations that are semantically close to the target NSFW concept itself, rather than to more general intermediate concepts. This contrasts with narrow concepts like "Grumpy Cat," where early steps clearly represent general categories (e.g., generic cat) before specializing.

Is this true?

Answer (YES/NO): YES